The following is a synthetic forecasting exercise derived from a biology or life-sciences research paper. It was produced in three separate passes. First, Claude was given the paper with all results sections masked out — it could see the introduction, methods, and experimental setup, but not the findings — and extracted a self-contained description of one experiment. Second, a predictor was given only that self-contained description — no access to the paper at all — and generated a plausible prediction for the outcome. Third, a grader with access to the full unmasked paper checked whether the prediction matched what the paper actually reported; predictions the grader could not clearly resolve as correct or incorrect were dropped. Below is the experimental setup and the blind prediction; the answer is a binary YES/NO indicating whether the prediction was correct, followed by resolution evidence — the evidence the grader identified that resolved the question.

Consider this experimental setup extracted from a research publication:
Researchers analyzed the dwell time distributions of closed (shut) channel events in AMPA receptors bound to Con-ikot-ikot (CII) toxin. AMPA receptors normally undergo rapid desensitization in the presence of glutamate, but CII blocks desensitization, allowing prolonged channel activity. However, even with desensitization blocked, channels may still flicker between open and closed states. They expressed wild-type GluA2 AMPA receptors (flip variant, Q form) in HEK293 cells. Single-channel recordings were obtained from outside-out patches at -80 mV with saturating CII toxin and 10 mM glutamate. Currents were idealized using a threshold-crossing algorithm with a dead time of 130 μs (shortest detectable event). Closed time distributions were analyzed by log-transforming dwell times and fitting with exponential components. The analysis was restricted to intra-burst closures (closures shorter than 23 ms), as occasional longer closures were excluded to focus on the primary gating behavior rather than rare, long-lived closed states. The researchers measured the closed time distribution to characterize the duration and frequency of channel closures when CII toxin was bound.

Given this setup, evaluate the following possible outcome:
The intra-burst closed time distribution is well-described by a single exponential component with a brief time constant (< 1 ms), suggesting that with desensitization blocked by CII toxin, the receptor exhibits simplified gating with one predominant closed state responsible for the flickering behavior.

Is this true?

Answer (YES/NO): NO